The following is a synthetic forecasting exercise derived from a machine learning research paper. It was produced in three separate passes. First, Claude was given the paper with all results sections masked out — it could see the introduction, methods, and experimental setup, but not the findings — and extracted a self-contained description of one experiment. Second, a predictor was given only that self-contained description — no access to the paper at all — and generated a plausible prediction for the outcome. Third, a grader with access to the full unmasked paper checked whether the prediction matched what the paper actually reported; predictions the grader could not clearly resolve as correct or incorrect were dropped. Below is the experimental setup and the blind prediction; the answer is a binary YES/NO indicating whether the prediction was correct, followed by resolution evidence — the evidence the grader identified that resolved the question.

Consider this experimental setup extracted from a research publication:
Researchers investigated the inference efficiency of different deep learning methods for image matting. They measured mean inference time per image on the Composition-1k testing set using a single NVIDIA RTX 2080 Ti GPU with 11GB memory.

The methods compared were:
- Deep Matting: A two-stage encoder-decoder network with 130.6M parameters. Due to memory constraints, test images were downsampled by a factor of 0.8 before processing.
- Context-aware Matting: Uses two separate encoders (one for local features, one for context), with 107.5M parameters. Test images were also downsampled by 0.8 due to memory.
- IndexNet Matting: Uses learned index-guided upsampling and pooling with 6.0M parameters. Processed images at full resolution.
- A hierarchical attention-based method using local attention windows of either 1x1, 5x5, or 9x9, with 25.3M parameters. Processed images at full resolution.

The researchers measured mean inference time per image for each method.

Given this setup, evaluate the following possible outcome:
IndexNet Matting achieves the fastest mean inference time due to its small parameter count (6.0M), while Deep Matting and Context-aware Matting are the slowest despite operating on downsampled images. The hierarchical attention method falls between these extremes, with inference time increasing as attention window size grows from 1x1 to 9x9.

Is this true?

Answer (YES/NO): NO